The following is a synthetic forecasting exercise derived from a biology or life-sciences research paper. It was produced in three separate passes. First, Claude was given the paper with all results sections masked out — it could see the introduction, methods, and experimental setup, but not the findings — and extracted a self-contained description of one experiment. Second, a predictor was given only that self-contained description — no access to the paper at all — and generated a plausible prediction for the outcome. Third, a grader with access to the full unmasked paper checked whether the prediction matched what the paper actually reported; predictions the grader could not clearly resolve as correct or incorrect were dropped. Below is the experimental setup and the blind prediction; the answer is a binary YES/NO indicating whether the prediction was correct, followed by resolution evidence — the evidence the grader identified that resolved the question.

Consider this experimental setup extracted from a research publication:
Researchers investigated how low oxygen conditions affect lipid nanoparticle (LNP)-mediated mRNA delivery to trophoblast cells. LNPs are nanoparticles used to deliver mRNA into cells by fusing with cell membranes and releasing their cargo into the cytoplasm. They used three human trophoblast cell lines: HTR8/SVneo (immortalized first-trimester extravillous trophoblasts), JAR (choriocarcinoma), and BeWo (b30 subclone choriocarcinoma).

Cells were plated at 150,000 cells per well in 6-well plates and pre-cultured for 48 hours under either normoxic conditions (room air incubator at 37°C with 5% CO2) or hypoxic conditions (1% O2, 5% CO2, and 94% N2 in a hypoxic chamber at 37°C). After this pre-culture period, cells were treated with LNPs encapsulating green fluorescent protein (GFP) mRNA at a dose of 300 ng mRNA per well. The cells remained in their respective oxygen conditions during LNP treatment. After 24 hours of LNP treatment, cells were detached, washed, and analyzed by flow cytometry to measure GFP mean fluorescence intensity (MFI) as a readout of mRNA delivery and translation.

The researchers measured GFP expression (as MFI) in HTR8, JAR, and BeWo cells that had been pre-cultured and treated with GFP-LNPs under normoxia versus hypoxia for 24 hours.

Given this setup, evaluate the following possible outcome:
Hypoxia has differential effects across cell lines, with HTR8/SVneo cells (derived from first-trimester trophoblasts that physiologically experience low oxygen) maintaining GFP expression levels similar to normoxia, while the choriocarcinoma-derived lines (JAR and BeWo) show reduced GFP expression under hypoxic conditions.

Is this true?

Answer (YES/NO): NO